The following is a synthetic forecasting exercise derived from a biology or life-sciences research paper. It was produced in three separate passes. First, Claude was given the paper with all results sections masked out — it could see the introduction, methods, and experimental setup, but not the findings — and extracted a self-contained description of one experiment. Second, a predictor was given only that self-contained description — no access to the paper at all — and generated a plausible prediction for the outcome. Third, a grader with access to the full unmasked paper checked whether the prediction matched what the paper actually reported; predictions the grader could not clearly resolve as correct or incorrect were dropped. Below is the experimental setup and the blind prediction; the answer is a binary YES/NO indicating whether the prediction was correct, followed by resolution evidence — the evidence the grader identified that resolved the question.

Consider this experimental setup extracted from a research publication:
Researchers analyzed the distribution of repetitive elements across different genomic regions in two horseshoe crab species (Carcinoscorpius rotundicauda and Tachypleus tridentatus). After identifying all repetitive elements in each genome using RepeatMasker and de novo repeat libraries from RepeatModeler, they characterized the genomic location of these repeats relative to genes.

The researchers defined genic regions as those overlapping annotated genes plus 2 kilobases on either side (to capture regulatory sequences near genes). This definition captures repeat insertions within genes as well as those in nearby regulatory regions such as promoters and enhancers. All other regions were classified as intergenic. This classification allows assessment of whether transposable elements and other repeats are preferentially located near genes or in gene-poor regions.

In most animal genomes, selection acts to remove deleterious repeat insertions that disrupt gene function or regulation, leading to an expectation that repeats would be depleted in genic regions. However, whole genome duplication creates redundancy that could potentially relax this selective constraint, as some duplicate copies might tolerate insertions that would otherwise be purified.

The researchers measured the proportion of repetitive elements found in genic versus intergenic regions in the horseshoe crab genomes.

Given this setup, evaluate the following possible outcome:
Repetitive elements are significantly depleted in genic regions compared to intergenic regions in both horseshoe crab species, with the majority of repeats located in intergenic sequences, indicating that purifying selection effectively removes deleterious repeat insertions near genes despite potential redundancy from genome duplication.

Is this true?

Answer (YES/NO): NO